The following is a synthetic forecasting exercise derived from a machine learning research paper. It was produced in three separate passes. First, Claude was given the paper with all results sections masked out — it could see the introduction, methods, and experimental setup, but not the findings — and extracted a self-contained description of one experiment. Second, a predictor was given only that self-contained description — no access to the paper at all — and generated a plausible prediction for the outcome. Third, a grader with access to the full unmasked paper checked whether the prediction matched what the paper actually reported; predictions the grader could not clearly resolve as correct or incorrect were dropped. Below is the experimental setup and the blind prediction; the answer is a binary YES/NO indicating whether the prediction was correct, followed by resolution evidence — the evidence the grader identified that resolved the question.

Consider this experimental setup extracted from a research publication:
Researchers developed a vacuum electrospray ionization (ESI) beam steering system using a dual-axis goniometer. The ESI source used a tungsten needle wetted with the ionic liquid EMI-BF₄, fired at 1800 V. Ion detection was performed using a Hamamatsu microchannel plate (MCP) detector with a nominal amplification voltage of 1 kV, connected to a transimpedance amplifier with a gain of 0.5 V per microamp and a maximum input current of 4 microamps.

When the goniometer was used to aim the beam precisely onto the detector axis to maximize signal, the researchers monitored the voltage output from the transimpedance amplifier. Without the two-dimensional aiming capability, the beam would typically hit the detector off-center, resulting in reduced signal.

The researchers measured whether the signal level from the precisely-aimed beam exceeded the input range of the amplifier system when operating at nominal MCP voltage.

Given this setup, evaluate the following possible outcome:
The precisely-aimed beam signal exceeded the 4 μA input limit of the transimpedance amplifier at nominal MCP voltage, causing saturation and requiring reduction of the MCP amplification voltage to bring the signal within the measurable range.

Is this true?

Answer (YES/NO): YES